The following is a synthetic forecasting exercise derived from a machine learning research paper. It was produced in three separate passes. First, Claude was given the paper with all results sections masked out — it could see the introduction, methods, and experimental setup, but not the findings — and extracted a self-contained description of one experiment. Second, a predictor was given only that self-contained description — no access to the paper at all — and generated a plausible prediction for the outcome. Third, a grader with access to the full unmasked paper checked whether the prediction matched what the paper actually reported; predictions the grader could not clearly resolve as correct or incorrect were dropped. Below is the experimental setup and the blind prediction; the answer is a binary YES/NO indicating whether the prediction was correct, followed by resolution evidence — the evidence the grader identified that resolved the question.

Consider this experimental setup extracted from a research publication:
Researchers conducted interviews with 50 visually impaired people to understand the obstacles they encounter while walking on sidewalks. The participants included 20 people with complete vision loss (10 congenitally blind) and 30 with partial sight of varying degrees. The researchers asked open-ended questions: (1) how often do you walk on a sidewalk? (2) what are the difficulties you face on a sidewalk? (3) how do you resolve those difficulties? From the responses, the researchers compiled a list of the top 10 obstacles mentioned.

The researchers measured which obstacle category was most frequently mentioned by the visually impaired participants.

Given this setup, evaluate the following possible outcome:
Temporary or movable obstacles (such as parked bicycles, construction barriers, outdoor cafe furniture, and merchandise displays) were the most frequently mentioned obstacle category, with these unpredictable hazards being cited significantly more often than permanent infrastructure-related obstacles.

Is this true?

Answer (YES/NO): NO